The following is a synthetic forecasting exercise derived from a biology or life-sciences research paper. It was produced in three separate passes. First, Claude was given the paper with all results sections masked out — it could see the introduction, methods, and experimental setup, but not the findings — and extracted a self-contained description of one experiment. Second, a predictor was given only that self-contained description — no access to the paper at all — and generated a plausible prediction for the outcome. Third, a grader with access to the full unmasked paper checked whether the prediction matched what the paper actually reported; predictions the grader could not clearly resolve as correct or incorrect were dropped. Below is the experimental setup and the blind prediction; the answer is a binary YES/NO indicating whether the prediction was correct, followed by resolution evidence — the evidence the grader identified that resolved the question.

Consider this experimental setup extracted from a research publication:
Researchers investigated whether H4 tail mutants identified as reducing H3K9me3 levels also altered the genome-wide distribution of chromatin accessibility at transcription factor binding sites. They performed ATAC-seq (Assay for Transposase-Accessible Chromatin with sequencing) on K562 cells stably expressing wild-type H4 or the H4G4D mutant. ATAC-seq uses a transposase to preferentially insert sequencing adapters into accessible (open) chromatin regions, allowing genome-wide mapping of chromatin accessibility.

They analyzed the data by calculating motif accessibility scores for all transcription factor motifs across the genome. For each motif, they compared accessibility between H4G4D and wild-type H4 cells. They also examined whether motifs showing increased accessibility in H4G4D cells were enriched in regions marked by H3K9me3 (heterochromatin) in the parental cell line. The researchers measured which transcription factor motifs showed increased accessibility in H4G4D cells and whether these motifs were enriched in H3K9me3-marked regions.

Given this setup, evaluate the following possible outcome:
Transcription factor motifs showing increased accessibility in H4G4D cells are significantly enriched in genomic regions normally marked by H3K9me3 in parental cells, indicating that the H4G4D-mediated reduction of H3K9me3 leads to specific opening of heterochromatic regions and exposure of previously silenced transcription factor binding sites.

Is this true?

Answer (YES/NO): YES